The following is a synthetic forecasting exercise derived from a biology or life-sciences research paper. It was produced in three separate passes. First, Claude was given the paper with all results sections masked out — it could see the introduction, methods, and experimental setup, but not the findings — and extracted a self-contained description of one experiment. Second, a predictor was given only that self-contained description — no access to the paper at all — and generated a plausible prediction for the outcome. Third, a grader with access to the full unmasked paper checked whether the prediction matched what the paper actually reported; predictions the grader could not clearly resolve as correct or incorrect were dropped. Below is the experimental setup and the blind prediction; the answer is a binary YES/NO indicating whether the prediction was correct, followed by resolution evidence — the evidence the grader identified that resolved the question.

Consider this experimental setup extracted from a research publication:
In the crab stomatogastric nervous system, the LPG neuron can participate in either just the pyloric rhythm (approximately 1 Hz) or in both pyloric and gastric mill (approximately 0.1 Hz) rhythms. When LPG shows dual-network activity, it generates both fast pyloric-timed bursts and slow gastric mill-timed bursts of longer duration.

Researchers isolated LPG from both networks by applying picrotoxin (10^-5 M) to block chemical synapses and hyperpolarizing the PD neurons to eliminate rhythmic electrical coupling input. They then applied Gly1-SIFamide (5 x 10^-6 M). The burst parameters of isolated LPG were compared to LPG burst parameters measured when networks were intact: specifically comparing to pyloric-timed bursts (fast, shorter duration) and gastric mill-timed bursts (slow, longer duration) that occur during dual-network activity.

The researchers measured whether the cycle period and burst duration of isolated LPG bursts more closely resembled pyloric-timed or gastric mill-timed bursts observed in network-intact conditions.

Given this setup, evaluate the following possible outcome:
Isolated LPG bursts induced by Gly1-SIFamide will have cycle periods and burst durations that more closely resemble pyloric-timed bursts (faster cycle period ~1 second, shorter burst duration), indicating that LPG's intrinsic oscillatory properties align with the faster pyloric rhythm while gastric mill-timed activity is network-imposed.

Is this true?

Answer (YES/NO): NO